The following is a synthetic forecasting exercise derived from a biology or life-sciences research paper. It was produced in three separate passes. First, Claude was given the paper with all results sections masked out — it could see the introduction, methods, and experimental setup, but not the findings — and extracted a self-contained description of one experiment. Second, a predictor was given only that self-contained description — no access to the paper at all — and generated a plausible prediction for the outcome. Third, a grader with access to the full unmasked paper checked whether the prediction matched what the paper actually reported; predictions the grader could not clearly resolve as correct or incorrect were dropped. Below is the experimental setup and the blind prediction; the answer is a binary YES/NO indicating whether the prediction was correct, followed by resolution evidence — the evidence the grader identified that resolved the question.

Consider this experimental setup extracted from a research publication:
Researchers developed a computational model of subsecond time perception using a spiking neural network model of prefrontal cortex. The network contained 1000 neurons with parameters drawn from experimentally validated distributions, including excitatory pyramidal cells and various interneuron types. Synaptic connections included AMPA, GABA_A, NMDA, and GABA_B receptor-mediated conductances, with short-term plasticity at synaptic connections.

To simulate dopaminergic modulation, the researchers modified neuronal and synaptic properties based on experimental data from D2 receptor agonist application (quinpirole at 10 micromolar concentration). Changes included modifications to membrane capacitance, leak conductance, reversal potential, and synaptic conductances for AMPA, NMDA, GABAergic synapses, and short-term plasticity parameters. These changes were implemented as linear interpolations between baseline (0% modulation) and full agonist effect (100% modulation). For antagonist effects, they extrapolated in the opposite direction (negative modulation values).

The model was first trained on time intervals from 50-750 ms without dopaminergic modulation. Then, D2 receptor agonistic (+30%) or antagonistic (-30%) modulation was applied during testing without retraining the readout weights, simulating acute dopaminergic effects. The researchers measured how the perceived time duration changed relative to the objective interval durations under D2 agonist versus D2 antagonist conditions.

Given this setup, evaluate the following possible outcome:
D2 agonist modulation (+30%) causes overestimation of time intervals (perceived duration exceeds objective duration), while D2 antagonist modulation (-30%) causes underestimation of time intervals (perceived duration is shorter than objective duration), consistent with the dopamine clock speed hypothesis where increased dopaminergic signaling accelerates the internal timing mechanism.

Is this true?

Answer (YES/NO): YES